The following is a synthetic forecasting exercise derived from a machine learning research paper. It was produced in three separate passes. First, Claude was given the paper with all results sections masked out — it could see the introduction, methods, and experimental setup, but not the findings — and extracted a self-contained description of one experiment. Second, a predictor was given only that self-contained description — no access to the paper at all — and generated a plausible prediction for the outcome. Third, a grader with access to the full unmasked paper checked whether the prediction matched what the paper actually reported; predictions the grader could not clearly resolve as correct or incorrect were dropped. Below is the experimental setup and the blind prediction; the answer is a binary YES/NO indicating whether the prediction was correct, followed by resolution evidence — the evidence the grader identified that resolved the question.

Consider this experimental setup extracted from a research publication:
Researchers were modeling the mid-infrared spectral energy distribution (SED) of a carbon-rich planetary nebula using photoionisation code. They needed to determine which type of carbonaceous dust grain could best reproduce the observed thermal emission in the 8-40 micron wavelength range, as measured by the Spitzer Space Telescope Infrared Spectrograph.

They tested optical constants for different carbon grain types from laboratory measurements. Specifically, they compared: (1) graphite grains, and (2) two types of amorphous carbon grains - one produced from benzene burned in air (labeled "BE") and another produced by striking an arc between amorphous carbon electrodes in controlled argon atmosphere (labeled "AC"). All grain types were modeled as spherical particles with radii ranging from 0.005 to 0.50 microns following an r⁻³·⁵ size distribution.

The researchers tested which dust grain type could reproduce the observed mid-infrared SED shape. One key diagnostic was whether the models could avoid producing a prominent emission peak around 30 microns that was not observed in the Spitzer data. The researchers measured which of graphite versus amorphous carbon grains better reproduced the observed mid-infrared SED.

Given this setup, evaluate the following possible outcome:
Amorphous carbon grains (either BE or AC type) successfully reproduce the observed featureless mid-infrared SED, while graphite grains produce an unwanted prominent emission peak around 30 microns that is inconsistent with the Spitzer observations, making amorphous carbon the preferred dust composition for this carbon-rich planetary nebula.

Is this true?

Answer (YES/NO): NO